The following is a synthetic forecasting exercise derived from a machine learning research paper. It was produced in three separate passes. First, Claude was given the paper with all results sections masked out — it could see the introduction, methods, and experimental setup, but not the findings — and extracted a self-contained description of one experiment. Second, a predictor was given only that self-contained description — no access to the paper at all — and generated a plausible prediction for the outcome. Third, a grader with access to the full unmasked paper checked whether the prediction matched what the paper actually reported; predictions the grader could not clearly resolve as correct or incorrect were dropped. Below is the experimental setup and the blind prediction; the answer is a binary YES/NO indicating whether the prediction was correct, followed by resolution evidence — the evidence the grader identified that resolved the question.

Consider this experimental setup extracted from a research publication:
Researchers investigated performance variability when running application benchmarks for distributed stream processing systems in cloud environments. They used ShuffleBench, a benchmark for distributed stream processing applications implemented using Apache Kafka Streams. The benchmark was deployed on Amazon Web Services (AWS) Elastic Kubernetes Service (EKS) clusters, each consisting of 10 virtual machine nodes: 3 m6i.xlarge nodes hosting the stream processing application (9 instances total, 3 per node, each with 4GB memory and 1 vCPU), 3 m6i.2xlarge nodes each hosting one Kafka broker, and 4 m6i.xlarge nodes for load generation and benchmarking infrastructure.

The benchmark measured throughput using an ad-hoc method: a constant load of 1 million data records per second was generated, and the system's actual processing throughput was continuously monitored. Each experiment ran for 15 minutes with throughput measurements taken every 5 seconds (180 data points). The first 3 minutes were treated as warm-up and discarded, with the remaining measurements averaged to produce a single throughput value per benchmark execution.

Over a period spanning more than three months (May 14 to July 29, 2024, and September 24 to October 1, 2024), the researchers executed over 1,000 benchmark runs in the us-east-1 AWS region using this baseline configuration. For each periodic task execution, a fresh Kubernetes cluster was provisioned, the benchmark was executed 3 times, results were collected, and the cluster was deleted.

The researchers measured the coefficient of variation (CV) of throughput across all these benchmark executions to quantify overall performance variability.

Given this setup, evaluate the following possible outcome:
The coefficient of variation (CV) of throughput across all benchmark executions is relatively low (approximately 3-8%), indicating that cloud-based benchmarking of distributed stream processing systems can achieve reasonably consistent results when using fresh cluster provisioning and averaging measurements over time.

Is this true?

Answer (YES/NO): YES